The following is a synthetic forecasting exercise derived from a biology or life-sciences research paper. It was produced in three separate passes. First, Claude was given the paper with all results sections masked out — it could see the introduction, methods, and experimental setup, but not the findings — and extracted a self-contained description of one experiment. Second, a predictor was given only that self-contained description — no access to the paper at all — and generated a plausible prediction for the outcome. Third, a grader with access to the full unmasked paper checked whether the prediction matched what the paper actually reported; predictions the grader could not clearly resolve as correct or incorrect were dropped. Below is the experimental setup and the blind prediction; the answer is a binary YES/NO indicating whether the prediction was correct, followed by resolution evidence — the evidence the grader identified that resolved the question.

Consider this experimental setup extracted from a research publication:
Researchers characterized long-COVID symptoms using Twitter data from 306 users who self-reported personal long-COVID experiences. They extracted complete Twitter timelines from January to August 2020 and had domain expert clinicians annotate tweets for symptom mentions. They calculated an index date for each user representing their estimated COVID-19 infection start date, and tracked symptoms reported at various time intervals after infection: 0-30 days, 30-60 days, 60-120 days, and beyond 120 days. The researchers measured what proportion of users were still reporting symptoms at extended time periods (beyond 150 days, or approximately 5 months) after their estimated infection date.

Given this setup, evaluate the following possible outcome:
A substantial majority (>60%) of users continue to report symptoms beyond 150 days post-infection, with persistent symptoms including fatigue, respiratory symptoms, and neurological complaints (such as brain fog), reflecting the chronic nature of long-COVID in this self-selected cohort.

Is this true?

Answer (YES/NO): NO